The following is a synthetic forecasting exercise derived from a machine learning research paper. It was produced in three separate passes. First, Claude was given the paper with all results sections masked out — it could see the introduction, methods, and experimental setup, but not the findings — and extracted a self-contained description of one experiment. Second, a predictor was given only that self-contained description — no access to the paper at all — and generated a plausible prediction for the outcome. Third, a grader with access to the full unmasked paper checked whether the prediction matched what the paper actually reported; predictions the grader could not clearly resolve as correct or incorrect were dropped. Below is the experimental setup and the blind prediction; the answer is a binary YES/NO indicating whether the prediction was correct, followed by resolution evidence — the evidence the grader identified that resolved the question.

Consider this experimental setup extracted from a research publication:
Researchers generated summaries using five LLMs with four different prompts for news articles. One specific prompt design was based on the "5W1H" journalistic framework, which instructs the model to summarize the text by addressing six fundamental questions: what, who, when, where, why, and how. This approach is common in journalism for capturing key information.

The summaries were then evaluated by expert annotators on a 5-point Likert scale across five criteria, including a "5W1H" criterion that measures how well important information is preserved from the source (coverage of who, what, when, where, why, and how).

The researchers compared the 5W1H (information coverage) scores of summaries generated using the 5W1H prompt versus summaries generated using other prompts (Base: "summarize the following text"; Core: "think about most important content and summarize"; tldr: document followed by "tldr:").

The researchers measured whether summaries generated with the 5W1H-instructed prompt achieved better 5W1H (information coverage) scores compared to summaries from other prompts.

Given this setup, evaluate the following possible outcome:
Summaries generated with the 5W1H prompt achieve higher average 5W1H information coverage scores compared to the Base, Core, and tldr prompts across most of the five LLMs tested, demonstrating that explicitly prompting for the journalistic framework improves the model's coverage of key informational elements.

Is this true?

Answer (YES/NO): YES